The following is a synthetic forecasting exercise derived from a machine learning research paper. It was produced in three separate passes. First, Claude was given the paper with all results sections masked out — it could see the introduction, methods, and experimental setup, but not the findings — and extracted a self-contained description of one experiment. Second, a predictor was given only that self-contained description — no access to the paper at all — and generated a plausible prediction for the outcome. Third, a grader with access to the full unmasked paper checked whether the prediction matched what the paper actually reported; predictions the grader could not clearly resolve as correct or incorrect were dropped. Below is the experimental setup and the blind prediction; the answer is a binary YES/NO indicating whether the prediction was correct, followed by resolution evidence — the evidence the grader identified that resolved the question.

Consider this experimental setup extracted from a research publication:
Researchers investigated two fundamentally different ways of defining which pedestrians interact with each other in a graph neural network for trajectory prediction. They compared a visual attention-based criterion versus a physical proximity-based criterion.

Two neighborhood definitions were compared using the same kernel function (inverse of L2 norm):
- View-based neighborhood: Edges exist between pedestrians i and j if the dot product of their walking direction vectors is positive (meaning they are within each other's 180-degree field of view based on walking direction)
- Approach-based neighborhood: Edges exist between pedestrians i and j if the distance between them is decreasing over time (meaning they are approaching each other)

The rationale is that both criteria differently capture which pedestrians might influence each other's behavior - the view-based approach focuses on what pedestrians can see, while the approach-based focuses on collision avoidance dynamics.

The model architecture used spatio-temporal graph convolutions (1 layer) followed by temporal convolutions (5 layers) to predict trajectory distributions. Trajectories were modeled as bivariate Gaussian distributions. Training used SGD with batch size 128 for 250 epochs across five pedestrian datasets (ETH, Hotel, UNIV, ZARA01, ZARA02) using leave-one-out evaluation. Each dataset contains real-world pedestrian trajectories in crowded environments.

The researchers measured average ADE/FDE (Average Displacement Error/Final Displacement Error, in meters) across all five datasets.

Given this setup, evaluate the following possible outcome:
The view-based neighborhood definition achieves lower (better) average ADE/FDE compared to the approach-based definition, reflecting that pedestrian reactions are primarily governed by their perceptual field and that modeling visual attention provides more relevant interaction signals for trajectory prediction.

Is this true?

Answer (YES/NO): YES